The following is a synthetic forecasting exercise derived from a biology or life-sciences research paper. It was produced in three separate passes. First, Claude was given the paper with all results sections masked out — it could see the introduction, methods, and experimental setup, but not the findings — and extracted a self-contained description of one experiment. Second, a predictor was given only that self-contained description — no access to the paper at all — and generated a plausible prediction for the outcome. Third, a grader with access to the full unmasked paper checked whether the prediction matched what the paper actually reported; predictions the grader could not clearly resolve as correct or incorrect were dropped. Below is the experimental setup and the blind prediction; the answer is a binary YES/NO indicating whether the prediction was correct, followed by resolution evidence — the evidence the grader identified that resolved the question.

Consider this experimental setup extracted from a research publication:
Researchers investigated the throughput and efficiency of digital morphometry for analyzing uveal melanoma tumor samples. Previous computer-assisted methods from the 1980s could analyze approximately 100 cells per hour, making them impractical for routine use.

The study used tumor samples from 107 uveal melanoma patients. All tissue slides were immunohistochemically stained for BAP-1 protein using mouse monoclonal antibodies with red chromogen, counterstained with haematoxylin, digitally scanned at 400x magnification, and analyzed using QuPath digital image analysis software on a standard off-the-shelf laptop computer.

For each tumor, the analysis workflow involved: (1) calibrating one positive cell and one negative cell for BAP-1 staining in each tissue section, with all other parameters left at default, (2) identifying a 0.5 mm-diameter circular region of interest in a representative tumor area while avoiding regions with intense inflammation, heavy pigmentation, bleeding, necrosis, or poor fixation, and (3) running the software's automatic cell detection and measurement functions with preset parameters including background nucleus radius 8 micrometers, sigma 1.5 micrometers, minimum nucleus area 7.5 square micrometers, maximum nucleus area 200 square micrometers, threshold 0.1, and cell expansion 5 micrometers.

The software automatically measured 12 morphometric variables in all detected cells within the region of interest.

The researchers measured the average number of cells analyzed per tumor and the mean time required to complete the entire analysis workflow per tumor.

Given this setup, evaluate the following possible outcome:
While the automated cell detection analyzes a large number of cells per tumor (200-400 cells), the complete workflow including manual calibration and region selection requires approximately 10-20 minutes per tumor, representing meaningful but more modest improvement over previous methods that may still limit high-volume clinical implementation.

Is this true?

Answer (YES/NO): NO